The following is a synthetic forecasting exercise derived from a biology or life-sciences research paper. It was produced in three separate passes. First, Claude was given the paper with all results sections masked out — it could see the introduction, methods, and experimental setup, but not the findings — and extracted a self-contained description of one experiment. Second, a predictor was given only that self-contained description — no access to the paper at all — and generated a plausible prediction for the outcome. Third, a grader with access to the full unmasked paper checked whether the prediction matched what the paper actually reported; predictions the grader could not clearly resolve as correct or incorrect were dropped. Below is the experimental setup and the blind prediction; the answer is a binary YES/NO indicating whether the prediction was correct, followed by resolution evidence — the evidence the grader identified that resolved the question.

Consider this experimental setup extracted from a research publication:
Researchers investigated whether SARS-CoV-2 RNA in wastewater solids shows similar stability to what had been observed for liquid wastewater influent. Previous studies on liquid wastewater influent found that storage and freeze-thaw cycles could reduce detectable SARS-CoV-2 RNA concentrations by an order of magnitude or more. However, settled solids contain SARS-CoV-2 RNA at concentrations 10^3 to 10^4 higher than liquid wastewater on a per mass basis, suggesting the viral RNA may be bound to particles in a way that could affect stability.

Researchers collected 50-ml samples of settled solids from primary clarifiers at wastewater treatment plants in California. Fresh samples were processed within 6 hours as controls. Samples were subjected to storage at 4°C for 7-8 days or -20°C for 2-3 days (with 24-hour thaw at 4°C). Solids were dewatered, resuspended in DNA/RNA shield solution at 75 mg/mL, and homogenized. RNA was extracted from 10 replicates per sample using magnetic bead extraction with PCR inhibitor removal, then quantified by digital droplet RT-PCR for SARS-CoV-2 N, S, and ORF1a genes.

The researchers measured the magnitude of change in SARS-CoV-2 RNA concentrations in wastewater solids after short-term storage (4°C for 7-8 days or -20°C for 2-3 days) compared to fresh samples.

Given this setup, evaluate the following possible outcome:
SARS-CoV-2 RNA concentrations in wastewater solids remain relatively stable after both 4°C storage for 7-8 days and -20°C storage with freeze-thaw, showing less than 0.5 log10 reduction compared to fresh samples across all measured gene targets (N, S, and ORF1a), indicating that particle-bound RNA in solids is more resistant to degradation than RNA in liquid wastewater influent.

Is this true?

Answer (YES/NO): NO